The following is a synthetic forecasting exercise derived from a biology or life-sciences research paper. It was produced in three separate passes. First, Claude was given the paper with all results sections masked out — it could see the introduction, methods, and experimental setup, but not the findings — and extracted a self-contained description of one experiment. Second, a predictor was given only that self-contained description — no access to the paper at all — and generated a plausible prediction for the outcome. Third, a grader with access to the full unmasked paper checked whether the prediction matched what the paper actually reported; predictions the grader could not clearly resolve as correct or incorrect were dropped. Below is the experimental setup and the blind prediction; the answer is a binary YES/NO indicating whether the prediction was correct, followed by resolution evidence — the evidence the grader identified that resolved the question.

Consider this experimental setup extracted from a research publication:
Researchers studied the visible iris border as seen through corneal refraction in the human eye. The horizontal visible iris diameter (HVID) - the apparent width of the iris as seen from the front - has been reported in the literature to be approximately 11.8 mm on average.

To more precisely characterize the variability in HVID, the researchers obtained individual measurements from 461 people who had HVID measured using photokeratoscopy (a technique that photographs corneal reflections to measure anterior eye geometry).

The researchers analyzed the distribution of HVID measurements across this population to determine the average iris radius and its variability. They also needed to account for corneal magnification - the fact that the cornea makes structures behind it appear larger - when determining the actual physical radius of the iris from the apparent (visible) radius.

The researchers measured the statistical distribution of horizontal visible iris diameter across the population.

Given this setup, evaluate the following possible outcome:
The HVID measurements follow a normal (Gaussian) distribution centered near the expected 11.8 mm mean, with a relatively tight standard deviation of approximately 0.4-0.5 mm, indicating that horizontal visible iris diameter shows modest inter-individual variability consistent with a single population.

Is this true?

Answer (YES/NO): NO